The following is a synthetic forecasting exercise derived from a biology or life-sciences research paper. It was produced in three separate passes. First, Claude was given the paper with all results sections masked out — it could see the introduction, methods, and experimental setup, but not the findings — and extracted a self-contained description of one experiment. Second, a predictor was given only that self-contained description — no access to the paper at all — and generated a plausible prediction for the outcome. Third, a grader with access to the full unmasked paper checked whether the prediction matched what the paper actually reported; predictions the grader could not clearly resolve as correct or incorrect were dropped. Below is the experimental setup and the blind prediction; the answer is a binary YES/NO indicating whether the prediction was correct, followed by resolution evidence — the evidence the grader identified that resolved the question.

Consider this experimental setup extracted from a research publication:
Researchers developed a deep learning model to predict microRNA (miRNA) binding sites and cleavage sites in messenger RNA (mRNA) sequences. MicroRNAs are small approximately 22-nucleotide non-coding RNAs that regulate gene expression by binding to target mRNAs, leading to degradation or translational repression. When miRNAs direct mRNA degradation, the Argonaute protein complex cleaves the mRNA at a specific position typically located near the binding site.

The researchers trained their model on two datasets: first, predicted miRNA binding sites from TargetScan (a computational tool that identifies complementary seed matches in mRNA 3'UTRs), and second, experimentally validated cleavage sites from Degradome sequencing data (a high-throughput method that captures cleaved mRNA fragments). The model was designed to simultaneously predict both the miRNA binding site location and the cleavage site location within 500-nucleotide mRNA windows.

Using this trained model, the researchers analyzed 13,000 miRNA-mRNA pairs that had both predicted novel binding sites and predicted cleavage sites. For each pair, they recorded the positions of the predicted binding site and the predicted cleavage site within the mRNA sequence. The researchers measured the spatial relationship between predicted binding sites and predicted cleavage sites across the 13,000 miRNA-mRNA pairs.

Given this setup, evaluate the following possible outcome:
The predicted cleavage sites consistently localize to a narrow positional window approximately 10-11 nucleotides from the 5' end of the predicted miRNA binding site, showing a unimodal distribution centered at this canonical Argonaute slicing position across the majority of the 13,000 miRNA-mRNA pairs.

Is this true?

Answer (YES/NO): NO